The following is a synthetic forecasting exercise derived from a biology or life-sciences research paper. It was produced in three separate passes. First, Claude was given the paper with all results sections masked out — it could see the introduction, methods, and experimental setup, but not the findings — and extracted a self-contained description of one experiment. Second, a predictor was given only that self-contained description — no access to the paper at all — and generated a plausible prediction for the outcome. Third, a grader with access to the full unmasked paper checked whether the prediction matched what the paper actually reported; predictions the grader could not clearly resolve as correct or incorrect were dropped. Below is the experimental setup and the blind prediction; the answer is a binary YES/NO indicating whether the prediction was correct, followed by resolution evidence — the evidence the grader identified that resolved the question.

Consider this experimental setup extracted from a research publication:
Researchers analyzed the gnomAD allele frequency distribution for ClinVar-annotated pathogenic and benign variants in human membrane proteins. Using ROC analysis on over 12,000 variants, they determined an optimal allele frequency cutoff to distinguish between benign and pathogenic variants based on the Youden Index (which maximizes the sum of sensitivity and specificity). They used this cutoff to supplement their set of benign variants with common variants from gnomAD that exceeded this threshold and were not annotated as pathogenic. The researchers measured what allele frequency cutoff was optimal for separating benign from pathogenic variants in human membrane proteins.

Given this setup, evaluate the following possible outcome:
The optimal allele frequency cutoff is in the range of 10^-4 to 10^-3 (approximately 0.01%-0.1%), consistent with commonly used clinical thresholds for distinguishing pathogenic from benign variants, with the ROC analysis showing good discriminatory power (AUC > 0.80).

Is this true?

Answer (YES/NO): YES